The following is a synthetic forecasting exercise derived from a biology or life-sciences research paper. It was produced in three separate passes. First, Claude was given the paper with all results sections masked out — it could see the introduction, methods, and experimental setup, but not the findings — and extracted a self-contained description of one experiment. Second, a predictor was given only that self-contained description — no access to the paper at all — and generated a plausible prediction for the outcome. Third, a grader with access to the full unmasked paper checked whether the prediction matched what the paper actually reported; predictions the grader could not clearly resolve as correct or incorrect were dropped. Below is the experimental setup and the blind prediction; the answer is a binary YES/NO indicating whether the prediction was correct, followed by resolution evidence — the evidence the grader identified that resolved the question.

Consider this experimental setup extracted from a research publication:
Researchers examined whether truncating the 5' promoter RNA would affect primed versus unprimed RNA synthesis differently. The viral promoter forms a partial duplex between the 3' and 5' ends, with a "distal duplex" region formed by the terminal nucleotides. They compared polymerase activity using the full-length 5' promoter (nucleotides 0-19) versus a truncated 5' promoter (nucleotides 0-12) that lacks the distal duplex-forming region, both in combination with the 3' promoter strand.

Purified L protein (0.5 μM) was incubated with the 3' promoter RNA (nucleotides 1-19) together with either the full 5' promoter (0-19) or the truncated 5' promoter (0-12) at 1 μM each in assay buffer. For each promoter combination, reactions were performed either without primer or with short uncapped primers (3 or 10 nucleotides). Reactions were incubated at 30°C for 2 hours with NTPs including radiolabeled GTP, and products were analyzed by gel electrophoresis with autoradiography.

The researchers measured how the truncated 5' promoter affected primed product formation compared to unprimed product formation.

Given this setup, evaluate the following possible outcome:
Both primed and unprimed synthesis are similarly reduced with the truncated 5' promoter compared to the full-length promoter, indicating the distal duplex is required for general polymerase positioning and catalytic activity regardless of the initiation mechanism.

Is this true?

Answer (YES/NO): NO